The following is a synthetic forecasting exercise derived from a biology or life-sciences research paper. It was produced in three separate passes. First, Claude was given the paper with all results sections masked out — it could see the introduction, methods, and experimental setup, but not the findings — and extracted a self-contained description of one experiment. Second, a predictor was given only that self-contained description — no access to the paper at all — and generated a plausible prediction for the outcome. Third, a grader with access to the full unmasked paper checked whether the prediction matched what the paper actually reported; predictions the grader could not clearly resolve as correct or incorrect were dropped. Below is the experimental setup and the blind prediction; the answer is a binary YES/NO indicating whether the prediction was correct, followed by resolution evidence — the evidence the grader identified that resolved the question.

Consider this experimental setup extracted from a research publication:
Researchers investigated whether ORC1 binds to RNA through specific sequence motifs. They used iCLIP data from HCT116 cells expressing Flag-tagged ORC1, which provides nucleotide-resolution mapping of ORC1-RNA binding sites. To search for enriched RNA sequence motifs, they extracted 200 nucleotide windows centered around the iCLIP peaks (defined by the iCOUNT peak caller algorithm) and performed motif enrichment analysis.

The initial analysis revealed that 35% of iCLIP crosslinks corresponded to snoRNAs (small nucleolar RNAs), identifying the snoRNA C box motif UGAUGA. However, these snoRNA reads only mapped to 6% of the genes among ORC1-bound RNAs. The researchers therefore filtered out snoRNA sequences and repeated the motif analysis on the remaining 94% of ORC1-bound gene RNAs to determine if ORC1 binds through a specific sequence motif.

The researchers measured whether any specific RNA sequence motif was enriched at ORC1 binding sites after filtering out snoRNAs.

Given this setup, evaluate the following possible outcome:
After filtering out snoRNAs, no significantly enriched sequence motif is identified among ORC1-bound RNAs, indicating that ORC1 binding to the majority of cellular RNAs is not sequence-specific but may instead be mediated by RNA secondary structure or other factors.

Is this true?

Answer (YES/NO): YES